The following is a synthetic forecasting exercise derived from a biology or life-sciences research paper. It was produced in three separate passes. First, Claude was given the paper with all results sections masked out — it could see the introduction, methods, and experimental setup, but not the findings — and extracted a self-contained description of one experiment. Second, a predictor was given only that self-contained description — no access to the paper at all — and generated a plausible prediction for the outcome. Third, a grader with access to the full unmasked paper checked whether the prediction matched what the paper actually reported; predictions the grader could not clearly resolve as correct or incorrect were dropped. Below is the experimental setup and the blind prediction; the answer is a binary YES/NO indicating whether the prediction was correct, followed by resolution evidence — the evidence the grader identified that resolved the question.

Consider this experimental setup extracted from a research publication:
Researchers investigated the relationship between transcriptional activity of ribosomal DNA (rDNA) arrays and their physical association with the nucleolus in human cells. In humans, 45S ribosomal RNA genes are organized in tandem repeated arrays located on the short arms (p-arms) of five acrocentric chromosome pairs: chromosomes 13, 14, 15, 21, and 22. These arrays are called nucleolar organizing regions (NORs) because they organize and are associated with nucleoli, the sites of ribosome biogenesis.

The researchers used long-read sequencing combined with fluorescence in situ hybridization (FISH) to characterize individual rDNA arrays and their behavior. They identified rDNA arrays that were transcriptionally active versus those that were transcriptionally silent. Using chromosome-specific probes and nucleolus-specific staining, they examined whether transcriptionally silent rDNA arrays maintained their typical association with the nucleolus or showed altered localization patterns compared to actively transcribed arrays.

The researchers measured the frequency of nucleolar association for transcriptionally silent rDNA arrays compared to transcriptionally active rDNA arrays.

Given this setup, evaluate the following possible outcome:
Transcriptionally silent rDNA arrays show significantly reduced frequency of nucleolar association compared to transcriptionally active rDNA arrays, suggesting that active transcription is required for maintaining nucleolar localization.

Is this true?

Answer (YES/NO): YES